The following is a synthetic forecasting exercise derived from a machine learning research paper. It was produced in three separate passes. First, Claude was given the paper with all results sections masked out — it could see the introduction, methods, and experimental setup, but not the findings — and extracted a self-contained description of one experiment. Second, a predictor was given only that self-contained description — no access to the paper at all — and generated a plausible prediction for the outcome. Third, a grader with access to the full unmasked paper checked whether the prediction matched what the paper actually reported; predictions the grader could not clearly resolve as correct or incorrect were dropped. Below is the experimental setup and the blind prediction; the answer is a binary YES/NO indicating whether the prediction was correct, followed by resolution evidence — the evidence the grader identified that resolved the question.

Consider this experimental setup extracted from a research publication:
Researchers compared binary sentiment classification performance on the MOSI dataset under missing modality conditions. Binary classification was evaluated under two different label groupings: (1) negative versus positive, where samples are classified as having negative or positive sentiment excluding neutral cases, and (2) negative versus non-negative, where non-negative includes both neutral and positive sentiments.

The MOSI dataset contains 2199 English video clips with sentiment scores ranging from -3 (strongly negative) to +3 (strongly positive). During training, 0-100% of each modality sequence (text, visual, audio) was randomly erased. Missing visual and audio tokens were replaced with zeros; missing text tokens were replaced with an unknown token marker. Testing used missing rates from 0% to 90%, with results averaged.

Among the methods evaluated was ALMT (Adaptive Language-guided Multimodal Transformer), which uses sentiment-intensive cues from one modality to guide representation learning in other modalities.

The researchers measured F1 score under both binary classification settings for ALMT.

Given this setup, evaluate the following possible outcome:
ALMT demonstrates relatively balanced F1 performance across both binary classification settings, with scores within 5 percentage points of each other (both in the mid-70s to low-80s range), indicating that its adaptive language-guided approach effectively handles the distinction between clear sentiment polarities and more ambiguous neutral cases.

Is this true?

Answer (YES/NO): NO